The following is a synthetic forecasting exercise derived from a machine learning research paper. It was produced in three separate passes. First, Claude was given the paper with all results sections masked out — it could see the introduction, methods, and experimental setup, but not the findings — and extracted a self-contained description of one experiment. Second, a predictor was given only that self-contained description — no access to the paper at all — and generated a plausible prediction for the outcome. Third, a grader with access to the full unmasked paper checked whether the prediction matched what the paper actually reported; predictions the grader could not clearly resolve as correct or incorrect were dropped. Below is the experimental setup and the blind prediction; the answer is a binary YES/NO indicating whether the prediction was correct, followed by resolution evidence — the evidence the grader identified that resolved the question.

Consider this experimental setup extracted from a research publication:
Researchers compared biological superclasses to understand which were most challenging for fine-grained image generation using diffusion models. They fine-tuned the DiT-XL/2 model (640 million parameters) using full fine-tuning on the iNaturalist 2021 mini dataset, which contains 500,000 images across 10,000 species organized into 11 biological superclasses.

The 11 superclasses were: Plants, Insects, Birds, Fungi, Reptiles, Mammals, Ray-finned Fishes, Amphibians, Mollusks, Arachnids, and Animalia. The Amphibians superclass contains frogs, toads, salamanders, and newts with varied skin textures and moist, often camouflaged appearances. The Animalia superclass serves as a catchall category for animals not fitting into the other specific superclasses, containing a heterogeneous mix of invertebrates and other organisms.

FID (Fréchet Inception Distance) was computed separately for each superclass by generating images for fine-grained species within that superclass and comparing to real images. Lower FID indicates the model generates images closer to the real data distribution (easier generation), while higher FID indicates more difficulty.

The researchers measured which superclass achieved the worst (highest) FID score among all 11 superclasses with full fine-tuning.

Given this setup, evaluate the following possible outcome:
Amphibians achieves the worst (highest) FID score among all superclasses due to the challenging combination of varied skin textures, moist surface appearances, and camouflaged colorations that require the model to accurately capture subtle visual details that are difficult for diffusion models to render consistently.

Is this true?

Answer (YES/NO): YES